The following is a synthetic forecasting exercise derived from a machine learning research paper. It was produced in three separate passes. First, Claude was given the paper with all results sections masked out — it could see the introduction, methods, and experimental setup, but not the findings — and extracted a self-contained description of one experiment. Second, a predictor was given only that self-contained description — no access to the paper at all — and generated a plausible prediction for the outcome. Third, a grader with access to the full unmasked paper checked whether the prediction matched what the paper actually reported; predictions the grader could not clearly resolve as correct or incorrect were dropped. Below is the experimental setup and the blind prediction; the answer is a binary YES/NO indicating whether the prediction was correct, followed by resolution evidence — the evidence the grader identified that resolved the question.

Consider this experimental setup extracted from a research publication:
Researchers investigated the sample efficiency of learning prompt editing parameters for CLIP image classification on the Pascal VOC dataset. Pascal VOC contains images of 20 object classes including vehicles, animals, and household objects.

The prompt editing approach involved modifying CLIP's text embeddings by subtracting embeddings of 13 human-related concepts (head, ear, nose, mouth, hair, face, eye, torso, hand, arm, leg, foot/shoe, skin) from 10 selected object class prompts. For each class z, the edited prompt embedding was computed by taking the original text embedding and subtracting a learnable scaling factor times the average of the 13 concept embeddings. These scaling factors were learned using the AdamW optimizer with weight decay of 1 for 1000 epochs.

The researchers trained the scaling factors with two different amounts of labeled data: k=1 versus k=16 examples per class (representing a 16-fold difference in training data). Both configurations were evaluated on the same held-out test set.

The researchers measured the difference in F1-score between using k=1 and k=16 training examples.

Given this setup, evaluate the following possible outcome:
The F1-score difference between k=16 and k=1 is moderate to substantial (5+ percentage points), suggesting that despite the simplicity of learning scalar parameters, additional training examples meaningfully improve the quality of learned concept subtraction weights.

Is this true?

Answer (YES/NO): NO